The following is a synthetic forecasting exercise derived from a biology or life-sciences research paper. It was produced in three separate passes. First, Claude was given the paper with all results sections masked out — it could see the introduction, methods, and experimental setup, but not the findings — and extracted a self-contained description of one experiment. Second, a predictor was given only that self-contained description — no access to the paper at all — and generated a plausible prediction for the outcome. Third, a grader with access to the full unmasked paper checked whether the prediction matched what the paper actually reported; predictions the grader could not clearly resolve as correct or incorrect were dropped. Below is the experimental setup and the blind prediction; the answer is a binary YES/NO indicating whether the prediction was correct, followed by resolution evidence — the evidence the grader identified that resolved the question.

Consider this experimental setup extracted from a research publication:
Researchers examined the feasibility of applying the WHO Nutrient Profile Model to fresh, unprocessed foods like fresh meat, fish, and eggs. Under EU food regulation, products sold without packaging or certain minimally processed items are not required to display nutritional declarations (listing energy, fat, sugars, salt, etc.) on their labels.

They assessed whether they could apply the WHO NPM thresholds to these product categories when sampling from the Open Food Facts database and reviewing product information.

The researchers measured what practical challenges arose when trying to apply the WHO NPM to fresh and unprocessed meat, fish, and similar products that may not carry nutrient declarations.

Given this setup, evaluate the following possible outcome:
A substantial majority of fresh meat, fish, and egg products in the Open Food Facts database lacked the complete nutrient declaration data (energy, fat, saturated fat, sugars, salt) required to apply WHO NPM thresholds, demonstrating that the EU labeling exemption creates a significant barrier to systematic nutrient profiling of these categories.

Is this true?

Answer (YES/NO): NO